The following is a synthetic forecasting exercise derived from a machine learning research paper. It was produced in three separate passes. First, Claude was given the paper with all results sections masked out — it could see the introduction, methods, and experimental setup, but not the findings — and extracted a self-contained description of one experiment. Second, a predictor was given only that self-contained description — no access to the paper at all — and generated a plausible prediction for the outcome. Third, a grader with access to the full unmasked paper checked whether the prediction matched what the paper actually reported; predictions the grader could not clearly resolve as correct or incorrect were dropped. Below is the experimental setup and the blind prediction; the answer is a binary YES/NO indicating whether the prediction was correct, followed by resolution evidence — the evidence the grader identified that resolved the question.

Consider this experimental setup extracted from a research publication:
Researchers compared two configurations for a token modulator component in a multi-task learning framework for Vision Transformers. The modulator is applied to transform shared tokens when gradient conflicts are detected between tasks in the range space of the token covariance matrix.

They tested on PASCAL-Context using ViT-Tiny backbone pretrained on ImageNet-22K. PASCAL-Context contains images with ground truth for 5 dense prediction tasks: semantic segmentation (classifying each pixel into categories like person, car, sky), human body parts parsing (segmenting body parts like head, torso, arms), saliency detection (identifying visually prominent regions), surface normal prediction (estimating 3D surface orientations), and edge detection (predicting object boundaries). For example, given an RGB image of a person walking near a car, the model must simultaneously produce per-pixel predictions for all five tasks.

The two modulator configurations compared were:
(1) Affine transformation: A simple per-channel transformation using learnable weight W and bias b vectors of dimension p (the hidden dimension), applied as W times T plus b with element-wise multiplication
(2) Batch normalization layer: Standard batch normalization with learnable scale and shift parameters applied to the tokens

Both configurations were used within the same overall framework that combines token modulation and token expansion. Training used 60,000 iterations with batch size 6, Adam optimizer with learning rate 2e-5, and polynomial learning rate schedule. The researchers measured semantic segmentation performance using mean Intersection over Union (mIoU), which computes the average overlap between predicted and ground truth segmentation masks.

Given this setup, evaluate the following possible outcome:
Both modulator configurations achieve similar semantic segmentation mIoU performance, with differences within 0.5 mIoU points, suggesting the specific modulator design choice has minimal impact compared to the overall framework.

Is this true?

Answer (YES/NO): NO